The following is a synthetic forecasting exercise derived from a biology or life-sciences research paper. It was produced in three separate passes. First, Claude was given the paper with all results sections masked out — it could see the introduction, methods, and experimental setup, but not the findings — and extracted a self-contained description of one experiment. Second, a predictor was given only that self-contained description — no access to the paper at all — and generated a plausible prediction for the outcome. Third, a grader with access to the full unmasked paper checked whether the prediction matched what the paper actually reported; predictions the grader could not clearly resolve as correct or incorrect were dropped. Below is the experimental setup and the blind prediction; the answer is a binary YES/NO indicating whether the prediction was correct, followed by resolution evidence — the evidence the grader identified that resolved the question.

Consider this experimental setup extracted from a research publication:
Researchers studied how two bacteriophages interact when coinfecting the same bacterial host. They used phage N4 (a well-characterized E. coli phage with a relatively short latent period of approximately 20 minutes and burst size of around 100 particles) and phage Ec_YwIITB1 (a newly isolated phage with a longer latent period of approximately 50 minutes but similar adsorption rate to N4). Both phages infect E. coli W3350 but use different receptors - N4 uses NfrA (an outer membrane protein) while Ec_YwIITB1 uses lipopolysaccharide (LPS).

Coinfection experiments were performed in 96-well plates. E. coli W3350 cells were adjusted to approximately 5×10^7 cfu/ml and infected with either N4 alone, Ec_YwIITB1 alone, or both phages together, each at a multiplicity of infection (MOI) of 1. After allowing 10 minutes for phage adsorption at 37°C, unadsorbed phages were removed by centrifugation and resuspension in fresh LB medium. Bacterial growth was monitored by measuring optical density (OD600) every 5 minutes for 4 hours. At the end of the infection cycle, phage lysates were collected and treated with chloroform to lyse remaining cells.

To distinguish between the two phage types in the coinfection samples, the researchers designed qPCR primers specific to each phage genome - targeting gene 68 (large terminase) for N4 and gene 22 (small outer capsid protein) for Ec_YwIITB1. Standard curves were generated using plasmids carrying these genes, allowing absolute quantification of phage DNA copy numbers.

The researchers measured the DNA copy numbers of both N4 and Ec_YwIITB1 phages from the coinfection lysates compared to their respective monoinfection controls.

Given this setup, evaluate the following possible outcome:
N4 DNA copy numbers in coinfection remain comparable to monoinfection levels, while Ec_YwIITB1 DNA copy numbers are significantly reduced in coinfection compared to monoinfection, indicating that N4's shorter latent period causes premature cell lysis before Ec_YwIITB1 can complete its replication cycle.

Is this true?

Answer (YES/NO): YES